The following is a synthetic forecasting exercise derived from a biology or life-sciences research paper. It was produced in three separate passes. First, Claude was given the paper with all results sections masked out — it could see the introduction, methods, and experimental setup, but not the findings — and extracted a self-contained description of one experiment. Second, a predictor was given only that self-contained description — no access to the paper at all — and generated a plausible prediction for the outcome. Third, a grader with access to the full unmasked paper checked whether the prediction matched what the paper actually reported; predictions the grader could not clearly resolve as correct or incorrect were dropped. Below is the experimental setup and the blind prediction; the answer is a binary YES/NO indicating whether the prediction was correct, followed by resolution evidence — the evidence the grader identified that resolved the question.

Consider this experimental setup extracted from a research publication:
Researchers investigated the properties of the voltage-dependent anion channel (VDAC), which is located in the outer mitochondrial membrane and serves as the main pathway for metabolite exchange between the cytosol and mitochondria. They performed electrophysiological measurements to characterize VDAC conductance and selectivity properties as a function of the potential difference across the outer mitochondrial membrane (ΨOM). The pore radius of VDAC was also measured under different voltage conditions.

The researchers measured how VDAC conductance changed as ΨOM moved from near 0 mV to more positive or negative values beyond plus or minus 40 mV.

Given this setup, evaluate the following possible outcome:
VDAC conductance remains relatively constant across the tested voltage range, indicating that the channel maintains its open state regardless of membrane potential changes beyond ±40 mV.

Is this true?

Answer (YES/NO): NO